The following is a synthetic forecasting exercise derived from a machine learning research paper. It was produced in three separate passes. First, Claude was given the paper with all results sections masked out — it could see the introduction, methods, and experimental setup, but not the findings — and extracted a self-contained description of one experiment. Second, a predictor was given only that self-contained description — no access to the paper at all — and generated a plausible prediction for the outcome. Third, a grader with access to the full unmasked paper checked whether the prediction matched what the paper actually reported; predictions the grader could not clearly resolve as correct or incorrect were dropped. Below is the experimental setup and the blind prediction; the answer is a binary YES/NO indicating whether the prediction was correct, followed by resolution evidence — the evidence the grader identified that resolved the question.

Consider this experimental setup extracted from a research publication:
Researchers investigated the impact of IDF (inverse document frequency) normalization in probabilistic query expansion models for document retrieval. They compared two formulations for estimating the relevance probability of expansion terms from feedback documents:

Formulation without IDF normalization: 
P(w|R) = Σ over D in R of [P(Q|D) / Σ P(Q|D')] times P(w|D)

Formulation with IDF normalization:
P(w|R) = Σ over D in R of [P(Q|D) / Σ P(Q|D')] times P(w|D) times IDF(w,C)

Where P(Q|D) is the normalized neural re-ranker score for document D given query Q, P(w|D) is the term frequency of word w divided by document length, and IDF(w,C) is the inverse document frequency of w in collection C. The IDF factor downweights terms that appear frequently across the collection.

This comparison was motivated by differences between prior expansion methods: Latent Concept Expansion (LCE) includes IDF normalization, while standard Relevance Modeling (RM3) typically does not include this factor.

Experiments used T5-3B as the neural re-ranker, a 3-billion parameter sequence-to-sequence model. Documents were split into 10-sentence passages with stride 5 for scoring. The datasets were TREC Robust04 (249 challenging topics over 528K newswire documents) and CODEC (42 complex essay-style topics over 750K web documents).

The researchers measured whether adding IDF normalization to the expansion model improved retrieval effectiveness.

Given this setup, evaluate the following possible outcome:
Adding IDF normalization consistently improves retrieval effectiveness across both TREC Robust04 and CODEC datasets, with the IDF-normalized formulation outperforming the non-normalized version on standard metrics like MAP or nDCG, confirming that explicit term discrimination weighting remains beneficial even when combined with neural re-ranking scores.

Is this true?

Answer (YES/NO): NO